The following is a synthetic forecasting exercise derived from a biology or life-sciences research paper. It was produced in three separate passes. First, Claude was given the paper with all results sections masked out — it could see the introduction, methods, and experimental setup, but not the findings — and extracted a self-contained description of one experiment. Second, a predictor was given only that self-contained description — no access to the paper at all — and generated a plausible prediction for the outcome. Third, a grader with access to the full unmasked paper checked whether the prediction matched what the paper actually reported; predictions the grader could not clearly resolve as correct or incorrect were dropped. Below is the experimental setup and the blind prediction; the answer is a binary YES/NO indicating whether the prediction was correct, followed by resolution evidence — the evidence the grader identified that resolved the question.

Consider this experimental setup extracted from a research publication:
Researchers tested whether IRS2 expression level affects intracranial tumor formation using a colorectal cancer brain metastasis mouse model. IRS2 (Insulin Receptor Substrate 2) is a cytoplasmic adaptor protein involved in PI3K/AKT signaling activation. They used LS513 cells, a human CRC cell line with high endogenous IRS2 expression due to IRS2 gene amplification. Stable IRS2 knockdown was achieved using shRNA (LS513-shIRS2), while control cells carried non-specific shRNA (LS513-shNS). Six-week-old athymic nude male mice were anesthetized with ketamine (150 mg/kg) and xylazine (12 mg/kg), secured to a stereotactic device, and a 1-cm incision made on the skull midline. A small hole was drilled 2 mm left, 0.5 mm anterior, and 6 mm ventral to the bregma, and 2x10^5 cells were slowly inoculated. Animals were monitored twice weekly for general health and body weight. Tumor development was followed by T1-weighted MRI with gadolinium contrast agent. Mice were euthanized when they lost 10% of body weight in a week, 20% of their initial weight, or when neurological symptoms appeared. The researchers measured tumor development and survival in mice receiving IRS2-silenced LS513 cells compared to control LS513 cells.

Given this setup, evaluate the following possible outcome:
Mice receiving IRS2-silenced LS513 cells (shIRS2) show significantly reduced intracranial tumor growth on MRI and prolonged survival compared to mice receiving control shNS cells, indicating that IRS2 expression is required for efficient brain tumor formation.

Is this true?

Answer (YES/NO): YES